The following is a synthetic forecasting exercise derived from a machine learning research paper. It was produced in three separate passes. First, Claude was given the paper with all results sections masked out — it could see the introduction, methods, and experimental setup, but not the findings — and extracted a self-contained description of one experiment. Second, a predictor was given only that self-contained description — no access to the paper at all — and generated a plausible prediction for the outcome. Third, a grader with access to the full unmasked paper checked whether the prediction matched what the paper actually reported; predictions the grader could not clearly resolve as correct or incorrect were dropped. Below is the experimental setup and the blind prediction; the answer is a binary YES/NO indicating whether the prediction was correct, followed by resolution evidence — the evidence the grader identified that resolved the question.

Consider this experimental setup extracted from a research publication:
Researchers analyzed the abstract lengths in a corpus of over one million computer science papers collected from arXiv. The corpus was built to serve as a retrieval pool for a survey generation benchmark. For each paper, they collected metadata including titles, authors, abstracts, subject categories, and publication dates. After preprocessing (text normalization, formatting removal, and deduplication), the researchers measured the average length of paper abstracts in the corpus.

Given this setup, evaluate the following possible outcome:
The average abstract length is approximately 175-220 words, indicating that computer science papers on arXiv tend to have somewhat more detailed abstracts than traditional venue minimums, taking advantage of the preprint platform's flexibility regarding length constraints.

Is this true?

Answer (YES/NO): NO